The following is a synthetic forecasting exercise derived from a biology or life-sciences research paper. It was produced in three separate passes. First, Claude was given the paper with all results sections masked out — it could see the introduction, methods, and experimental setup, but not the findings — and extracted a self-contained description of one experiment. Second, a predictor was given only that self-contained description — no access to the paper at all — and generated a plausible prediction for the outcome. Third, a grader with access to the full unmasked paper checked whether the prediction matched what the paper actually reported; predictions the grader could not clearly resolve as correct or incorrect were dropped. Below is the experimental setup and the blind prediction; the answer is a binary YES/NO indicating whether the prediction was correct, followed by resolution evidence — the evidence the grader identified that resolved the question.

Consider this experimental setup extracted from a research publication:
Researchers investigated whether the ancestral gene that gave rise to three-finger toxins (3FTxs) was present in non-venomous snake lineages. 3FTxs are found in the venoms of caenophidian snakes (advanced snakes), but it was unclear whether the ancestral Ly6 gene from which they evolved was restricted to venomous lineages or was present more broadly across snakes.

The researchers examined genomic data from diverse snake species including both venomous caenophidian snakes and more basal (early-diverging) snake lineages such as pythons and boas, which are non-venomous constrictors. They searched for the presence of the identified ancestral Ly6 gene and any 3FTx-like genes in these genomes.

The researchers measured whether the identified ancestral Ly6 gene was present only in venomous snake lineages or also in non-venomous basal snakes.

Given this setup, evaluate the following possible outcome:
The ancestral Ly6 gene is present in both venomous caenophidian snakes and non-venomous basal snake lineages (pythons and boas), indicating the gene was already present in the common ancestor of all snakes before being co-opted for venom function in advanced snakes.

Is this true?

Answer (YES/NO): NO